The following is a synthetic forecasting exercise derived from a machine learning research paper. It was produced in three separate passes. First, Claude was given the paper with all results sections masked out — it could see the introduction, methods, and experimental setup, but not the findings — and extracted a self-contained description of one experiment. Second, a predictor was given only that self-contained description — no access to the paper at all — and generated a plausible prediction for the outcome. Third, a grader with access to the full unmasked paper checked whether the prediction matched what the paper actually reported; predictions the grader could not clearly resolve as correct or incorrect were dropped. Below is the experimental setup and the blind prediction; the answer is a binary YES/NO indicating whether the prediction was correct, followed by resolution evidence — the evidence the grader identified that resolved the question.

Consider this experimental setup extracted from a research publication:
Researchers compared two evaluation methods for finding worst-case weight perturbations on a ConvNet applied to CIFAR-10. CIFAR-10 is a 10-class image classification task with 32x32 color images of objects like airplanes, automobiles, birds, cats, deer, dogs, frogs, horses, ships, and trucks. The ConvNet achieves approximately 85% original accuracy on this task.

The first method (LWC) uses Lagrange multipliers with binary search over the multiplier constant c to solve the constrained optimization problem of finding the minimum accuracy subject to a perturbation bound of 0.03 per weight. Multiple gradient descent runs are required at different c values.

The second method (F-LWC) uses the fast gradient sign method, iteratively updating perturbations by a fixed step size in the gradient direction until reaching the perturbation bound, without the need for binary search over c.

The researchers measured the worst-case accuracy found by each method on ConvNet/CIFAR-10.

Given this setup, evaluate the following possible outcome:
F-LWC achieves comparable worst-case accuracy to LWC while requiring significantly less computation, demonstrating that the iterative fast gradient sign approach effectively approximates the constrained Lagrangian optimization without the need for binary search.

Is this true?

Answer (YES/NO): NO